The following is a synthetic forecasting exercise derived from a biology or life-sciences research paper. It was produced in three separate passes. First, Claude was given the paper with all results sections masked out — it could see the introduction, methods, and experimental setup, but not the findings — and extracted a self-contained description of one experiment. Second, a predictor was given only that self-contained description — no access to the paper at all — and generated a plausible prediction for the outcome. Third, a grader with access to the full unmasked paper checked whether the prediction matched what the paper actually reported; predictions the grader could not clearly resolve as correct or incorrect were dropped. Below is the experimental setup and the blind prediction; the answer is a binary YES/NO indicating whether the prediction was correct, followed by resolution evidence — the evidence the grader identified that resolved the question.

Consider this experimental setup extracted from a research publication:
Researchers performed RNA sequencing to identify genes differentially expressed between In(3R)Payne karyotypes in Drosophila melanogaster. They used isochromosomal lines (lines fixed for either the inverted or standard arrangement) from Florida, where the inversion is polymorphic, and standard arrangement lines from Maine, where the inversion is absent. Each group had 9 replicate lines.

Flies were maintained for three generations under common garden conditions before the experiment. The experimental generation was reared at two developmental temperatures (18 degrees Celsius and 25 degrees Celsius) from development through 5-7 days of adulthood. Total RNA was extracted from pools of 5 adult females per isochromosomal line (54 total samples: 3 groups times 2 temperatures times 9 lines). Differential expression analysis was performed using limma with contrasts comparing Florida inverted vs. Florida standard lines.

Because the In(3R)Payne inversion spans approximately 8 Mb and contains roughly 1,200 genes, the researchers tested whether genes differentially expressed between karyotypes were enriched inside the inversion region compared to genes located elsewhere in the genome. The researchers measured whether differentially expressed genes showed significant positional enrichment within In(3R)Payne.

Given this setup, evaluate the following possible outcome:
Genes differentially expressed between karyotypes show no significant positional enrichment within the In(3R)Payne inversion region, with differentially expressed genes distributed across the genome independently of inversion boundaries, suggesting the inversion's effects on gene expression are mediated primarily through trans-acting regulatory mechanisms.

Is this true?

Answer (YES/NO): NO